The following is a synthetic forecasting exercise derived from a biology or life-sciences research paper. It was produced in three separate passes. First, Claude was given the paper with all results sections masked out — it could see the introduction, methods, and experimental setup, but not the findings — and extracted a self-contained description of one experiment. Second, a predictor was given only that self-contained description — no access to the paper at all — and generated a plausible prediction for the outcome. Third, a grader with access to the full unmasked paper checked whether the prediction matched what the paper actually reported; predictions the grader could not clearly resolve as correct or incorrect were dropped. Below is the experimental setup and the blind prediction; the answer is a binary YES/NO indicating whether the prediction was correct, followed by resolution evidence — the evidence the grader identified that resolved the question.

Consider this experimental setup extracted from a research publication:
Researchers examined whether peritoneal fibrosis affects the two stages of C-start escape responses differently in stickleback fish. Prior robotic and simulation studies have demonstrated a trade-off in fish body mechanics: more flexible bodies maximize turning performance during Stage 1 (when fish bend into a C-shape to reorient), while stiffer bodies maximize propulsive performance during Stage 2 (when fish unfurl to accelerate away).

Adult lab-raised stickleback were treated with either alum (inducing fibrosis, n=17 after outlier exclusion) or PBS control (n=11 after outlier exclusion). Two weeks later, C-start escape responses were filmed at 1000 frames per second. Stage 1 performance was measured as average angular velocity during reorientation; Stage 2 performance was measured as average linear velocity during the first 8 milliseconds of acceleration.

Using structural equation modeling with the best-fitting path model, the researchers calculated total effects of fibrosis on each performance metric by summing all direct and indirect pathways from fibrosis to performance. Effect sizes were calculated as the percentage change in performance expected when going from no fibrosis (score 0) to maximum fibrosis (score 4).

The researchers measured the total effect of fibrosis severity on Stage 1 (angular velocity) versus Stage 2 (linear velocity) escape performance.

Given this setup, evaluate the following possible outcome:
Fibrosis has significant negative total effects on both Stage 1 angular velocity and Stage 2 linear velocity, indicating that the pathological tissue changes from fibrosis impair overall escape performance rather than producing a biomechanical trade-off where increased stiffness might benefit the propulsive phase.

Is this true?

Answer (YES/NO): NO